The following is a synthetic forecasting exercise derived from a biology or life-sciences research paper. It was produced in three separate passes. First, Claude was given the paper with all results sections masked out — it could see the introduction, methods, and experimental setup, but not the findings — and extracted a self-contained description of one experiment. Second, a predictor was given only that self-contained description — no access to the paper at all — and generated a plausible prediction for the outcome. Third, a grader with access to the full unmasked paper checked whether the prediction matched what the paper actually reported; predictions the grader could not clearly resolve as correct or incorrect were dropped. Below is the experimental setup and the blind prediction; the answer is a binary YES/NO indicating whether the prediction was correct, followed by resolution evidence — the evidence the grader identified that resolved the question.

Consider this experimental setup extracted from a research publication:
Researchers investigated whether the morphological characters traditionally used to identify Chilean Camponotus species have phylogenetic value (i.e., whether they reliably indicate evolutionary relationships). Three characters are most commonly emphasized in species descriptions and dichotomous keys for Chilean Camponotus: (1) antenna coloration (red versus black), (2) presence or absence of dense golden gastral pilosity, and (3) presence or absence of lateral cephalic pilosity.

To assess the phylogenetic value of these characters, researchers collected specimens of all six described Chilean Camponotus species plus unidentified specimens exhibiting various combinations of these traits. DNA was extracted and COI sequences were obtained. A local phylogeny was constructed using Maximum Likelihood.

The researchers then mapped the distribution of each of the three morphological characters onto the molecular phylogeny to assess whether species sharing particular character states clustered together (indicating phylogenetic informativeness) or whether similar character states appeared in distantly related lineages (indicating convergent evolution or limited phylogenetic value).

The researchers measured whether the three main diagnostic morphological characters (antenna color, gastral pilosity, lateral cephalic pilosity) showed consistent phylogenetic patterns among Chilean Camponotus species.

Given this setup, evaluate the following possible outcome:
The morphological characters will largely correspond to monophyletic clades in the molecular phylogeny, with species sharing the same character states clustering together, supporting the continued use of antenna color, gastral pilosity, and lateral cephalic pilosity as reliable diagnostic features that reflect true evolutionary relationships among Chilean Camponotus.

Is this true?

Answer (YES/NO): NO